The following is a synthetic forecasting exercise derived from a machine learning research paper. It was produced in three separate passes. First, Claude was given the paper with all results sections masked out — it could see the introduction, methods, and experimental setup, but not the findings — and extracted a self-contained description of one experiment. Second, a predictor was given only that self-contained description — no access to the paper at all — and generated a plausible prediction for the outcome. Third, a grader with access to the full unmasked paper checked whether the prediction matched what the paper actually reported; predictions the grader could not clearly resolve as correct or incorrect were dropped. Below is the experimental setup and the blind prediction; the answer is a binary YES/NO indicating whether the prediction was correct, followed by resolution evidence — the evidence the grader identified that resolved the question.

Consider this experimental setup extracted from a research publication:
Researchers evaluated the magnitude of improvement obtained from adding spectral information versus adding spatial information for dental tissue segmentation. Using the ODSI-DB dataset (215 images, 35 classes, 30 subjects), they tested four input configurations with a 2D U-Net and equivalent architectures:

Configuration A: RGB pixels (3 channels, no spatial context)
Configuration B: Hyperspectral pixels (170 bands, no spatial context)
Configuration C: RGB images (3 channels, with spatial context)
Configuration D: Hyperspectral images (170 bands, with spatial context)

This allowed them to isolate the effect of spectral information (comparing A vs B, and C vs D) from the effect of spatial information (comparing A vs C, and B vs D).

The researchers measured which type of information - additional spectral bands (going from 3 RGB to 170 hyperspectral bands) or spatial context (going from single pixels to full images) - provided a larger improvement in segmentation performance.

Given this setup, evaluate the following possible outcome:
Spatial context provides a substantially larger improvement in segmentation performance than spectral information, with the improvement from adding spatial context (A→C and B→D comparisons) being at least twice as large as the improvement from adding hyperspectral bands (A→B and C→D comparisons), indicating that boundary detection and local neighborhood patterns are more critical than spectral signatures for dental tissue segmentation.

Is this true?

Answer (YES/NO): NO